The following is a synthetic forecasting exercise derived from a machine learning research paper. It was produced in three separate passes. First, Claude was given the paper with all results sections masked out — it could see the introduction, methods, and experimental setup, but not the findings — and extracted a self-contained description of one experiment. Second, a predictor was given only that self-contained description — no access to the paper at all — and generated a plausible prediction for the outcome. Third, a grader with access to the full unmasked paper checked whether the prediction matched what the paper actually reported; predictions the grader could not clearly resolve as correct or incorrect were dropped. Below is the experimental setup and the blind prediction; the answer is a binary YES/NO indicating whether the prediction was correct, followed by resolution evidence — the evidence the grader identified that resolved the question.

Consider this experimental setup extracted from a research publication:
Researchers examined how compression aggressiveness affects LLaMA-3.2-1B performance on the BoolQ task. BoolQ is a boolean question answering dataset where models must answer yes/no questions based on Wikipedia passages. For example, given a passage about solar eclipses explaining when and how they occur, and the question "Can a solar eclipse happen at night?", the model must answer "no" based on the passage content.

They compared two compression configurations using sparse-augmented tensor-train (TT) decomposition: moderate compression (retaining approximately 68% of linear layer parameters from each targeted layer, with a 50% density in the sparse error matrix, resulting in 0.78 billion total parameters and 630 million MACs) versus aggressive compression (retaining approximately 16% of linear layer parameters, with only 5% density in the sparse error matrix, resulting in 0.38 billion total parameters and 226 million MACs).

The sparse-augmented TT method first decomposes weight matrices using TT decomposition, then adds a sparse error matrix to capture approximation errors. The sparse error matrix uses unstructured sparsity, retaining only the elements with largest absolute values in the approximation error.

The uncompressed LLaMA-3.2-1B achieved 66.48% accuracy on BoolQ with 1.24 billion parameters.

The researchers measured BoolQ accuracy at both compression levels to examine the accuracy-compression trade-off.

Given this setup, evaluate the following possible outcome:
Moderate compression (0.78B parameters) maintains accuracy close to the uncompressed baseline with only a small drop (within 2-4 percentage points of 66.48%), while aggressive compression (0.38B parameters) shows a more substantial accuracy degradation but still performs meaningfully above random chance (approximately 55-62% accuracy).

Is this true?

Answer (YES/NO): NO